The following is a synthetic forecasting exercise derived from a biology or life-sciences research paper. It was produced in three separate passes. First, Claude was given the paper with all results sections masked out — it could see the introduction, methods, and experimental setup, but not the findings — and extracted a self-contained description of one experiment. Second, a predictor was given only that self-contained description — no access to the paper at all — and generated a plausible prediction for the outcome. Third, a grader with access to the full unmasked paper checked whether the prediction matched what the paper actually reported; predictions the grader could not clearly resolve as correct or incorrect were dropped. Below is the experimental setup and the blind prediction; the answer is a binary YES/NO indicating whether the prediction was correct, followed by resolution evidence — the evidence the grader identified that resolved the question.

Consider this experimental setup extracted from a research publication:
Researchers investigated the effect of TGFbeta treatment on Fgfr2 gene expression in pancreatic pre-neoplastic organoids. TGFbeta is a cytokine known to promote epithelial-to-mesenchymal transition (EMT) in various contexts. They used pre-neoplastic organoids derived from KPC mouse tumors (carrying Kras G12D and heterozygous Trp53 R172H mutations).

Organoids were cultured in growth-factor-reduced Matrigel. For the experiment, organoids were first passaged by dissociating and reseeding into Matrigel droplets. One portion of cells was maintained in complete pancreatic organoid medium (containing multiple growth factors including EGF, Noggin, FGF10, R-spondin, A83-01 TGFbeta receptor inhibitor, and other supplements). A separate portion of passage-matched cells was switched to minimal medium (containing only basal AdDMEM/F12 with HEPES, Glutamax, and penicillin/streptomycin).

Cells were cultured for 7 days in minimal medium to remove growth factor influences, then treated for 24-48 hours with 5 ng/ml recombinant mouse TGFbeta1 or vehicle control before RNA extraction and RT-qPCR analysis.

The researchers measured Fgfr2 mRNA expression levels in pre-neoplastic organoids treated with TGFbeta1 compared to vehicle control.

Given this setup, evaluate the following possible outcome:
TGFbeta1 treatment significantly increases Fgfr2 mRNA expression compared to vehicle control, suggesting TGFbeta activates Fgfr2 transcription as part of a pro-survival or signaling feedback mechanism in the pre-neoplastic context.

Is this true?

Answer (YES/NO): NO